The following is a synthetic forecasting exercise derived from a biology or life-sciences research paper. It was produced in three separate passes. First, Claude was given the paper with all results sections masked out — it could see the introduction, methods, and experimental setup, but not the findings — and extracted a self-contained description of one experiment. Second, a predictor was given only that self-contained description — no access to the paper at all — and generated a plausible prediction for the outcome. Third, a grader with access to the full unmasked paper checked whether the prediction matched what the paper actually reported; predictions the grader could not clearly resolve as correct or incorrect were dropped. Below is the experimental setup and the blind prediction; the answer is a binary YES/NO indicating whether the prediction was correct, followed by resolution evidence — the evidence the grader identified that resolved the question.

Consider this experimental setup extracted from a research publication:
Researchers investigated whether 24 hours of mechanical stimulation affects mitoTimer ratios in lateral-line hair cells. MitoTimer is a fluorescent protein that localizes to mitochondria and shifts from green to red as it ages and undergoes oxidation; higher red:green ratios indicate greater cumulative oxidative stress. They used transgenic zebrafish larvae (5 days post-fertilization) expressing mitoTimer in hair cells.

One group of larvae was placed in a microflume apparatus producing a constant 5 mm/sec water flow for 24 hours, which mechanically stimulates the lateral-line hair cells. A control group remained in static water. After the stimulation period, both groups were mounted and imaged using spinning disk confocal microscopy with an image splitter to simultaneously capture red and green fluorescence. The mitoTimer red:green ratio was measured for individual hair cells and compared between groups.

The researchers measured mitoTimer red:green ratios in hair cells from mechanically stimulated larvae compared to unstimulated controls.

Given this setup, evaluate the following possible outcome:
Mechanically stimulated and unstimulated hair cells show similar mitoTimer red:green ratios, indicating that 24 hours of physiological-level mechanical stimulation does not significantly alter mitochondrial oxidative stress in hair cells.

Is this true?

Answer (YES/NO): NO